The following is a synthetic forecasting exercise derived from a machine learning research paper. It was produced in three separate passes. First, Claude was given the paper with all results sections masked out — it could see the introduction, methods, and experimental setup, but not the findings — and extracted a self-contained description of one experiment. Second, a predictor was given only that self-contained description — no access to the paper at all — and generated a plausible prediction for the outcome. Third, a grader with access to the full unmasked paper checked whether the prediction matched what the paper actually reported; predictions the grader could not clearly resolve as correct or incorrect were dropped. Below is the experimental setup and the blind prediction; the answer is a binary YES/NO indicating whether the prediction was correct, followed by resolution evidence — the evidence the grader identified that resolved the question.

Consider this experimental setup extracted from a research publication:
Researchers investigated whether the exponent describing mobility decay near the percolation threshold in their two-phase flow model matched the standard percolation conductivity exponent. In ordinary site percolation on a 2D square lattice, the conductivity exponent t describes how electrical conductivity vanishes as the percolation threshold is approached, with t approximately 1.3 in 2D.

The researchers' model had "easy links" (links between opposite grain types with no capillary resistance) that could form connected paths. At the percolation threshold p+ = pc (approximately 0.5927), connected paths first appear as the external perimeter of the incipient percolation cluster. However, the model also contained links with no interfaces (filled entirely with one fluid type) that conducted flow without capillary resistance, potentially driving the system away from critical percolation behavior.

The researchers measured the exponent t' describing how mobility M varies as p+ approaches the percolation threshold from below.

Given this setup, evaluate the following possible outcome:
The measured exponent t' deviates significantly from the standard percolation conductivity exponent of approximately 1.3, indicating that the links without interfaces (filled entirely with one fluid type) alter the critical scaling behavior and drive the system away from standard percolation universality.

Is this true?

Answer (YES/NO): YES